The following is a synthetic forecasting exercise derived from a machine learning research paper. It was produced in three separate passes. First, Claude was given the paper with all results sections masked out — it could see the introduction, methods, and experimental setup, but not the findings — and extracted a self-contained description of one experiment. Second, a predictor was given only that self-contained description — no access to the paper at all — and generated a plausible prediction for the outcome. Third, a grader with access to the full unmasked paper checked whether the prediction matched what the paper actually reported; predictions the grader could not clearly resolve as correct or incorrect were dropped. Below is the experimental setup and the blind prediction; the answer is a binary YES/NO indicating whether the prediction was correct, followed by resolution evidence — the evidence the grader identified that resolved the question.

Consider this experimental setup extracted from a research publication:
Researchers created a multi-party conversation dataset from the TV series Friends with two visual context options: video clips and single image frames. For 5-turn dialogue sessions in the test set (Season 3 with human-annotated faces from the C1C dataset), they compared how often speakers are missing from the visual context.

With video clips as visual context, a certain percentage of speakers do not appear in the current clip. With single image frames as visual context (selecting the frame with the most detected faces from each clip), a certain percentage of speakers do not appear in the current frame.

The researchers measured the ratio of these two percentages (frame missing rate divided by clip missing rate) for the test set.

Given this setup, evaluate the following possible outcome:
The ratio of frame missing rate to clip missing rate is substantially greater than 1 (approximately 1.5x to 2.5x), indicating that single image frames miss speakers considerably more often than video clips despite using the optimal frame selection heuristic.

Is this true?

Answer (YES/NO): NO